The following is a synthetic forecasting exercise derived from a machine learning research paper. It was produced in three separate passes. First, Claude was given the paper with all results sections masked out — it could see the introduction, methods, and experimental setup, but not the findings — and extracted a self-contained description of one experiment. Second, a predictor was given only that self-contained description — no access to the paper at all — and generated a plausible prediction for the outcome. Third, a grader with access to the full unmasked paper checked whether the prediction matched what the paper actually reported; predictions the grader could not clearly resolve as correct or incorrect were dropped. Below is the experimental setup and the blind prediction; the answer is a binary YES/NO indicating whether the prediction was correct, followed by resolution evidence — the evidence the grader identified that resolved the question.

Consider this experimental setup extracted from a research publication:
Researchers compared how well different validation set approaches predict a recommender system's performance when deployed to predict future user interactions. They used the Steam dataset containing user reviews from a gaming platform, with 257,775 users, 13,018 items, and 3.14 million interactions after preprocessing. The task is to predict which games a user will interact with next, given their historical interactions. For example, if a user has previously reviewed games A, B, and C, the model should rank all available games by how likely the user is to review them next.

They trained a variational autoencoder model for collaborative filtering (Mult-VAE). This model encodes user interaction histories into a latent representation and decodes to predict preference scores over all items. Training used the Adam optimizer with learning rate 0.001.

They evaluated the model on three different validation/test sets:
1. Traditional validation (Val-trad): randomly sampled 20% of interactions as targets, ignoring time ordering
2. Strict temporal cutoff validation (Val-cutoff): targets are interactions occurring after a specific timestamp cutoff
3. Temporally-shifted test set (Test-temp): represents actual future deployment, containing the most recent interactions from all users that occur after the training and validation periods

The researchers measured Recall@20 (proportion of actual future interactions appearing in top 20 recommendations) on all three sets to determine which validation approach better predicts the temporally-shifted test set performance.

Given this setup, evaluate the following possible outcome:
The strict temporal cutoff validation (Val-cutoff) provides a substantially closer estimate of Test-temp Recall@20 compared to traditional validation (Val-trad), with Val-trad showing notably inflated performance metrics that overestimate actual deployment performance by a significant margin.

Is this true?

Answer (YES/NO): YES